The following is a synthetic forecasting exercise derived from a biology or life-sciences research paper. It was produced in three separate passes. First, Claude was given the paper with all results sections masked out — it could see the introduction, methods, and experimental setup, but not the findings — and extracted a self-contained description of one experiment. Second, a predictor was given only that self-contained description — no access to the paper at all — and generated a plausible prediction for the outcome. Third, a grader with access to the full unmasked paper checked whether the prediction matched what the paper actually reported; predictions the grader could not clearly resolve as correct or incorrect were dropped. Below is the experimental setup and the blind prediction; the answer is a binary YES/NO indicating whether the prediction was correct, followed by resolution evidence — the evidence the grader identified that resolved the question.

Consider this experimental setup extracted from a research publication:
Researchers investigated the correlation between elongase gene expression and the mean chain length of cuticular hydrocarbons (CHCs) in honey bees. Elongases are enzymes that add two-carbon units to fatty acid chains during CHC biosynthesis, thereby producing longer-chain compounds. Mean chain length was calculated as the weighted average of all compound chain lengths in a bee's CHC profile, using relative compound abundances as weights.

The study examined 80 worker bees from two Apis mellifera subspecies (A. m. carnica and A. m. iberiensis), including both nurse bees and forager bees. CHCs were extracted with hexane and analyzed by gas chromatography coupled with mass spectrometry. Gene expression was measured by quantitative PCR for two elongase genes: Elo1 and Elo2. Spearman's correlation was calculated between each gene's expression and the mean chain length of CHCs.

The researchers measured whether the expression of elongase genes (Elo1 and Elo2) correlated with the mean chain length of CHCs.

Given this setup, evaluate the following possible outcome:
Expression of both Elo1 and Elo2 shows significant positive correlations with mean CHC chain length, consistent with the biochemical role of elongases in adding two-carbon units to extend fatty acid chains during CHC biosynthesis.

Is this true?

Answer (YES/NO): NO